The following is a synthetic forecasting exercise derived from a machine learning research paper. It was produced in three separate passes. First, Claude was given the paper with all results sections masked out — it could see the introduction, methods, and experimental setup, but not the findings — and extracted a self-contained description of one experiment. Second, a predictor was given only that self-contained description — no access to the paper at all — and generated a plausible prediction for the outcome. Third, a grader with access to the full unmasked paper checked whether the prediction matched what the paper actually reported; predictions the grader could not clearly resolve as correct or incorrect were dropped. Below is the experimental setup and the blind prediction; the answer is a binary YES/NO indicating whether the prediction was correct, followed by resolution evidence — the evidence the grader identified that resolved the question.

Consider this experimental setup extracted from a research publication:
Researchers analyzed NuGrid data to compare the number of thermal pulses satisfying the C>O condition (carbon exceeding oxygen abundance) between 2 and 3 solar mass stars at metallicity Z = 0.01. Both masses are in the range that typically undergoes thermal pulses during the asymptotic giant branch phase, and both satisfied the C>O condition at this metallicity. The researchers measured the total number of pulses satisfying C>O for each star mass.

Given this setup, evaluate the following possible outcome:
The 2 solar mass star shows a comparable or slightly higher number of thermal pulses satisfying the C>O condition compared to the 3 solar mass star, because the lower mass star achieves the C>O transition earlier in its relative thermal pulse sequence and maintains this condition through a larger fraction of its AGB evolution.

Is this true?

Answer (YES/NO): NO